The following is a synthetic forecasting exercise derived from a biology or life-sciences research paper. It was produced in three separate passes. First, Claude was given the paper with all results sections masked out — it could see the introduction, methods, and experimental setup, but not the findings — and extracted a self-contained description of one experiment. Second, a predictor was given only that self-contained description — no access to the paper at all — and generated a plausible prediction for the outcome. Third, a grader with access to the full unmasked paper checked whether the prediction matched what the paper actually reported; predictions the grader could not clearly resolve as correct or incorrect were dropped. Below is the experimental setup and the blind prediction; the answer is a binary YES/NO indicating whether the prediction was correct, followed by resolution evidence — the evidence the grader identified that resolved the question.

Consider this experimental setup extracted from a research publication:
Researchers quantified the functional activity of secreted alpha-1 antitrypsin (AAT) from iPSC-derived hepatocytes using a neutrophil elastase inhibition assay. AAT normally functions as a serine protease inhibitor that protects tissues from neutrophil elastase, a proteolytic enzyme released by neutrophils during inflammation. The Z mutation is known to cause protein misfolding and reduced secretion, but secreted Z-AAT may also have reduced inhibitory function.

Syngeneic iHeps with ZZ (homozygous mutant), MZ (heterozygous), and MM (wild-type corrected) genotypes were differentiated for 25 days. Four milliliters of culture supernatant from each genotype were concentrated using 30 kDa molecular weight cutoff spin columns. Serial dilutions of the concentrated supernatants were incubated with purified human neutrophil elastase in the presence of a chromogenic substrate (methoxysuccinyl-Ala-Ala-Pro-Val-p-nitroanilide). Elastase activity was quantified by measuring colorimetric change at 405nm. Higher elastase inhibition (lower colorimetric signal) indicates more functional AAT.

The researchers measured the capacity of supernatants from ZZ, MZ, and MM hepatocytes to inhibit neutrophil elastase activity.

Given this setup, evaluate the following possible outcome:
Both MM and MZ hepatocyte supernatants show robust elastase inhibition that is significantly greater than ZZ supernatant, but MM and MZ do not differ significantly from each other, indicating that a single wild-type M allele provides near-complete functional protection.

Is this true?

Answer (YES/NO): NO